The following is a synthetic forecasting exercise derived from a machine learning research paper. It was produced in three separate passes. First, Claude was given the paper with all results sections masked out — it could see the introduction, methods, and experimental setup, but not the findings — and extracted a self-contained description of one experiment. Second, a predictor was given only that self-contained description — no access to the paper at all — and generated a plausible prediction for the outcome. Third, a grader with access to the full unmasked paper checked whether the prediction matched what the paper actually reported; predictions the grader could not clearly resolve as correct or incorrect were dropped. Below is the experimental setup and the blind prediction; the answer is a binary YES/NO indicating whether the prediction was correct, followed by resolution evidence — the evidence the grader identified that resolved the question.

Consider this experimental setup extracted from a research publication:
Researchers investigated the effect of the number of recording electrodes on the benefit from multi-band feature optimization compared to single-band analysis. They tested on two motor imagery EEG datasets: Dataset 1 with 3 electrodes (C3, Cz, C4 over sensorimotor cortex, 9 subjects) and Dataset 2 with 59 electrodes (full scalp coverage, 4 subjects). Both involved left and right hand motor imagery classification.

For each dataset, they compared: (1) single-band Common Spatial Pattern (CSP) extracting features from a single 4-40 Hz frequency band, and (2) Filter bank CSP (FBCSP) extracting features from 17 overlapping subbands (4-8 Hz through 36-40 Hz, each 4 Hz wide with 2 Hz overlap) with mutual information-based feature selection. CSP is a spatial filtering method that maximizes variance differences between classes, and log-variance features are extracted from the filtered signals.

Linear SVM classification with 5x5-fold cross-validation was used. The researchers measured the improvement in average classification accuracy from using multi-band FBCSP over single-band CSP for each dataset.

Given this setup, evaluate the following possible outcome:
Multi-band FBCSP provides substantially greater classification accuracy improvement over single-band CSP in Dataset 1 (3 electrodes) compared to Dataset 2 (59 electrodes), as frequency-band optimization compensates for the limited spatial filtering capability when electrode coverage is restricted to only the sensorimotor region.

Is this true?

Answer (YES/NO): NO